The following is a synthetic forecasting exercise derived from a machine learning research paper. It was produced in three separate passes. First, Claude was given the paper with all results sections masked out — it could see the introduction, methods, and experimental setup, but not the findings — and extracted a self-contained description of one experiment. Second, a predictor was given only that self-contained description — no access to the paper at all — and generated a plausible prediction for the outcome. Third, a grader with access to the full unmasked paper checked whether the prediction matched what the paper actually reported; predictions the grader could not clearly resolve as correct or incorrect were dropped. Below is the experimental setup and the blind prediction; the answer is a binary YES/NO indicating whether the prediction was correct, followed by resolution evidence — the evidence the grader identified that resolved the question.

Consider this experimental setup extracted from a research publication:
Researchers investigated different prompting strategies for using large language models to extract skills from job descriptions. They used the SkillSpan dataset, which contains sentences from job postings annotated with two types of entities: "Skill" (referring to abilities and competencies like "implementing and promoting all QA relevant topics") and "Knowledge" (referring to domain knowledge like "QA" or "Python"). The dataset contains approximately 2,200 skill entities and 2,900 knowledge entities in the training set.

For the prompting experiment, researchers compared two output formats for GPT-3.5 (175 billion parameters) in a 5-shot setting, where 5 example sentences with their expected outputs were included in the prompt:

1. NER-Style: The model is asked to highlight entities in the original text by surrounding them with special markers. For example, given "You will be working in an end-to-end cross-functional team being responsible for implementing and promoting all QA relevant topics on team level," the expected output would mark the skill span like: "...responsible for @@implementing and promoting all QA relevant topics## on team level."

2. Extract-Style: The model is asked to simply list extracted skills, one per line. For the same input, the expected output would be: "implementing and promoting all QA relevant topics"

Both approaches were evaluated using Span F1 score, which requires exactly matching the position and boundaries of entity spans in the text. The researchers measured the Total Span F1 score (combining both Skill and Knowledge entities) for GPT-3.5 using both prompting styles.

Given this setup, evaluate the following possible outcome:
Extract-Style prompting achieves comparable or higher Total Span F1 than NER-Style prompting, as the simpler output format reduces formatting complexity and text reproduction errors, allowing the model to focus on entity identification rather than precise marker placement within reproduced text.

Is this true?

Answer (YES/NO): YES